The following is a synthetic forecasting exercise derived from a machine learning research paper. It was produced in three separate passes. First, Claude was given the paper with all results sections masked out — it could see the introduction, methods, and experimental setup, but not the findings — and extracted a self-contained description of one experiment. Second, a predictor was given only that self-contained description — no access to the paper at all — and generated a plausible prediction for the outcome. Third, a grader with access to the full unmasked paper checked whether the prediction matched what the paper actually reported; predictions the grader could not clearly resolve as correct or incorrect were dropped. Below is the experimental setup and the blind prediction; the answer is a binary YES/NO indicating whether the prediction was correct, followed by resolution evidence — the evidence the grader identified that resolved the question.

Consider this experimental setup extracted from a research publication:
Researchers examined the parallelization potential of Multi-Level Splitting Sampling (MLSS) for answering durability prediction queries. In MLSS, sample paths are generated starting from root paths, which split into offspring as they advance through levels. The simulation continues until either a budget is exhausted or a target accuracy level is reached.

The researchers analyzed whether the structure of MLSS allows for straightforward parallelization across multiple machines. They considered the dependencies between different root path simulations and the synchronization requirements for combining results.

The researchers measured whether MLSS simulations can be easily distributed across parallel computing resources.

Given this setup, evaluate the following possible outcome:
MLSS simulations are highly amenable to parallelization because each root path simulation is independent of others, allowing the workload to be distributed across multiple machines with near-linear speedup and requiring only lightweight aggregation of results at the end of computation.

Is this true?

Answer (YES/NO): NO